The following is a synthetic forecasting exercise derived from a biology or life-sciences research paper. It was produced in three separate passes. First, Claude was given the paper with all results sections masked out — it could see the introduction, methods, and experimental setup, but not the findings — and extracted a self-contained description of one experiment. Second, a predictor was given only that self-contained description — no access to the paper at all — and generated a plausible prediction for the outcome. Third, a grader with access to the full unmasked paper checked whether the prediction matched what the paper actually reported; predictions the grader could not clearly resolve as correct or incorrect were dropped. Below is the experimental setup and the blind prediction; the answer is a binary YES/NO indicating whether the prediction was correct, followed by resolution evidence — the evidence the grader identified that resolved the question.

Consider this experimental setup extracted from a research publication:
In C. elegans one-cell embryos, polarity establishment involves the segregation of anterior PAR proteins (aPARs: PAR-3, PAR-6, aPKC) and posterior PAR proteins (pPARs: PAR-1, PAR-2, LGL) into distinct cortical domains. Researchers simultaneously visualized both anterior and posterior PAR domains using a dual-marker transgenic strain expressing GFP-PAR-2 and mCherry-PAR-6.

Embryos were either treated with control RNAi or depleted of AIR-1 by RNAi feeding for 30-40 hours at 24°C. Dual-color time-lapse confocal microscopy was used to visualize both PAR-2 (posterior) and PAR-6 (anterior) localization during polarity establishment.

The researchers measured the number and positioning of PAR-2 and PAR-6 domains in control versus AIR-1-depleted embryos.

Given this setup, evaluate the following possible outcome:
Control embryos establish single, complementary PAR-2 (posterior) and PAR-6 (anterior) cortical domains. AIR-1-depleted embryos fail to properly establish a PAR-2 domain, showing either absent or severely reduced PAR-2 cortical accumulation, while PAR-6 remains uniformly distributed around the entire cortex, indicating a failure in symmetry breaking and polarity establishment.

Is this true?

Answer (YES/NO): NO